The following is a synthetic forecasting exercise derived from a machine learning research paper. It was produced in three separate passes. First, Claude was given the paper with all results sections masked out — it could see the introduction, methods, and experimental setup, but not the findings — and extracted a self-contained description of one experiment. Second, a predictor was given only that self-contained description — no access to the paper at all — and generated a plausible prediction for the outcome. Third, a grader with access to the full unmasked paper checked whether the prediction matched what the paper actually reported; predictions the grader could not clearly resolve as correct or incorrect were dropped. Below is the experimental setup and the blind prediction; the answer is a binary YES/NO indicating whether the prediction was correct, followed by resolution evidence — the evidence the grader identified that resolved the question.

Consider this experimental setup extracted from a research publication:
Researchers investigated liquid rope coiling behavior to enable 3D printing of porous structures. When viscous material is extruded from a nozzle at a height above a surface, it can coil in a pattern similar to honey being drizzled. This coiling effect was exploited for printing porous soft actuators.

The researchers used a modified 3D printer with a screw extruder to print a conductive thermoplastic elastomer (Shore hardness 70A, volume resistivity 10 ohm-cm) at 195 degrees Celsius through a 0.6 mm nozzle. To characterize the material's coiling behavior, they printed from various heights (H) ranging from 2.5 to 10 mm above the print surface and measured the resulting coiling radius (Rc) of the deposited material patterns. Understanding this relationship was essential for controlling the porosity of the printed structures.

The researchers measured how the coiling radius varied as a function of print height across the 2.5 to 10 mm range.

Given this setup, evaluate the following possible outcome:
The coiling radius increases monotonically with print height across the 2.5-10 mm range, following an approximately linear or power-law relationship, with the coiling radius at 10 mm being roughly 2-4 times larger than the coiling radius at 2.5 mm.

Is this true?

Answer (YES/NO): NO